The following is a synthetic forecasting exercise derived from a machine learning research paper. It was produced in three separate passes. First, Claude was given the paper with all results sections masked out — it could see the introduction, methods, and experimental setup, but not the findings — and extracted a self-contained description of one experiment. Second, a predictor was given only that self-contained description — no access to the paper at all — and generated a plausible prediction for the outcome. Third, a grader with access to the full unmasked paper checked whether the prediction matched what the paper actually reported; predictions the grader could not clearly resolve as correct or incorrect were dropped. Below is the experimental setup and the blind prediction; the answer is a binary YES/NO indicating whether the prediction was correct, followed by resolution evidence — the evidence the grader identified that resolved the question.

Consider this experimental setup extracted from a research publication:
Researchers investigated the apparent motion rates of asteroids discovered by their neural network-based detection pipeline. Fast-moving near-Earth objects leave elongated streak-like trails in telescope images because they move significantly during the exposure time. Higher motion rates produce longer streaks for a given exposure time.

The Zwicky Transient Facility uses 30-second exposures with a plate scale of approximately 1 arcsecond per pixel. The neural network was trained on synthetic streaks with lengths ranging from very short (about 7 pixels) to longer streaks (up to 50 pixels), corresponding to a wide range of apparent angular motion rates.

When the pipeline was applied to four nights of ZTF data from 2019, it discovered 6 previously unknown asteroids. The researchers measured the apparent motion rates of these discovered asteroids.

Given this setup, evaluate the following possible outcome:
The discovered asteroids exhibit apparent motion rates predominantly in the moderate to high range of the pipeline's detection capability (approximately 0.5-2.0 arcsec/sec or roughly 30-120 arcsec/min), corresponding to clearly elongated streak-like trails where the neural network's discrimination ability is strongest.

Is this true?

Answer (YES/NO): NO